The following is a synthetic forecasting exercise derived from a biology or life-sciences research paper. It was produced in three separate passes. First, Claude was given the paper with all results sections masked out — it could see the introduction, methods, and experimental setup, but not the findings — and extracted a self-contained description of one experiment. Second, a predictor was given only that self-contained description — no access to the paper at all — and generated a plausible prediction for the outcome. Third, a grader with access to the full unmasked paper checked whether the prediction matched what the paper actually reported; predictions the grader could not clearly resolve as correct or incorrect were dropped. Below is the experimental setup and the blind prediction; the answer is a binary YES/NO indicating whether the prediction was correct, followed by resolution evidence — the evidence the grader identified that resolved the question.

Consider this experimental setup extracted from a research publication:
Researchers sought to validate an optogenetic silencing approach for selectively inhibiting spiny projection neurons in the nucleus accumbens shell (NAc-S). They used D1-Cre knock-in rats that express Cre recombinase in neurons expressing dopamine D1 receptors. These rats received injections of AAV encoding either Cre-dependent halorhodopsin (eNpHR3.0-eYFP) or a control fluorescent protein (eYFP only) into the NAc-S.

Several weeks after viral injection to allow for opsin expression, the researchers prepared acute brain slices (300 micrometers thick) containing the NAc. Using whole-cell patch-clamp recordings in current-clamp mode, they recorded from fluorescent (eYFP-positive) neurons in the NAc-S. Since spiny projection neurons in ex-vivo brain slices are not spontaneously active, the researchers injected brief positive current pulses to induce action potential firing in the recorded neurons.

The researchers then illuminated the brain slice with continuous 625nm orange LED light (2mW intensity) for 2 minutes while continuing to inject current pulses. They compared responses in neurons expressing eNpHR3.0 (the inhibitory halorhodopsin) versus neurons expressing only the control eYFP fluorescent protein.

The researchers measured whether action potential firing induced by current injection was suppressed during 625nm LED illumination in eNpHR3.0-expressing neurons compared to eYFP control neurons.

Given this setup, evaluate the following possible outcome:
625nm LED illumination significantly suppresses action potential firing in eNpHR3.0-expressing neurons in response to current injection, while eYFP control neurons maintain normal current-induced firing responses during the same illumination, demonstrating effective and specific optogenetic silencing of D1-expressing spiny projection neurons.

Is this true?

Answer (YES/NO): YES